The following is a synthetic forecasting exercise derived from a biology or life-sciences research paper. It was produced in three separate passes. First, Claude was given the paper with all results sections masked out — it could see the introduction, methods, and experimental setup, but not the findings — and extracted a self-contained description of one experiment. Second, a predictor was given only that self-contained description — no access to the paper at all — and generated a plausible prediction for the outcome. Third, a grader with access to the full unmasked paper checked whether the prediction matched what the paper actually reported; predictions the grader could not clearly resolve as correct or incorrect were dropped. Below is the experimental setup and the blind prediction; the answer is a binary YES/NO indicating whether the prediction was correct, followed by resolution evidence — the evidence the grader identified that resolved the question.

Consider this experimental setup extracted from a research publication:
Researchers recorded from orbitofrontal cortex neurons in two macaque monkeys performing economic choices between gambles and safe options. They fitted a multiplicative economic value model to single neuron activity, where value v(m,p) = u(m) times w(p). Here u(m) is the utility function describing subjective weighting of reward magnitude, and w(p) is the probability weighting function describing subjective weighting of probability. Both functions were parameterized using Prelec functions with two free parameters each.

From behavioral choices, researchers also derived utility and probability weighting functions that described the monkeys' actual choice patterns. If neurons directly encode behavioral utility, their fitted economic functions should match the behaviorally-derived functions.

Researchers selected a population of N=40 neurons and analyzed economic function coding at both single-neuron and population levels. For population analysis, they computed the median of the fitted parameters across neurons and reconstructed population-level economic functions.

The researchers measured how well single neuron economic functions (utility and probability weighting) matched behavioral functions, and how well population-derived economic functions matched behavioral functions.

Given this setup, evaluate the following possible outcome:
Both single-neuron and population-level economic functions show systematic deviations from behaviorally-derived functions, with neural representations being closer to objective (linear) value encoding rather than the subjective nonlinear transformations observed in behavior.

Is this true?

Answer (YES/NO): NO